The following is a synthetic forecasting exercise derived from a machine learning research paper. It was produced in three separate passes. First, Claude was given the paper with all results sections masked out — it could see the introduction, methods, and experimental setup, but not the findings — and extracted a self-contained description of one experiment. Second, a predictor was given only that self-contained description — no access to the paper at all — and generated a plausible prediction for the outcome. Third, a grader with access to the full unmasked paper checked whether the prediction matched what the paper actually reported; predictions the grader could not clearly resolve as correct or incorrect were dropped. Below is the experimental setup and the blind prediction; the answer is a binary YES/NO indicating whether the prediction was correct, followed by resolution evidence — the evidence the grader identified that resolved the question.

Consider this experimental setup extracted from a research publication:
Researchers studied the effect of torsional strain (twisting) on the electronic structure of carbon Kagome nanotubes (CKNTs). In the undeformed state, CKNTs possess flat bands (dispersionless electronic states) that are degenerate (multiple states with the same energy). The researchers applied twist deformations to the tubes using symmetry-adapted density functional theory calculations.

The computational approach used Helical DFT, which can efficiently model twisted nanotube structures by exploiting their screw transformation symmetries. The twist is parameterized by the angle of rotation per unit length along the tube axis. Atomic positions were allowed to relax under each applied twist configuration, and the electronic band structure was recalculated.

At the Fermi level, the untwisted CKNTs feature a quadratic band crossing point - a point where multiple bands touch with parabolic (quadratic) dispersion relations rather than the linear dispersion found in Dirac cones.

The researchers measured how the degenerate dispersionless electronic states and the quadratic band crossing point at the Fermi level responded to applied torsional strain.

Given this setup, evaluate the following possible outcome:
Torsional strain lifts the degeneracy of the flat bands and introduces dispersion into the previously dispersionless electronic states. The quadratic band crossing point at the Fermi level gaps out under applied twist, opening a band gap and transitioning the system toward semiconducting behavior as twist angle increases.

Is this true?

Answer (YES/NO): NO